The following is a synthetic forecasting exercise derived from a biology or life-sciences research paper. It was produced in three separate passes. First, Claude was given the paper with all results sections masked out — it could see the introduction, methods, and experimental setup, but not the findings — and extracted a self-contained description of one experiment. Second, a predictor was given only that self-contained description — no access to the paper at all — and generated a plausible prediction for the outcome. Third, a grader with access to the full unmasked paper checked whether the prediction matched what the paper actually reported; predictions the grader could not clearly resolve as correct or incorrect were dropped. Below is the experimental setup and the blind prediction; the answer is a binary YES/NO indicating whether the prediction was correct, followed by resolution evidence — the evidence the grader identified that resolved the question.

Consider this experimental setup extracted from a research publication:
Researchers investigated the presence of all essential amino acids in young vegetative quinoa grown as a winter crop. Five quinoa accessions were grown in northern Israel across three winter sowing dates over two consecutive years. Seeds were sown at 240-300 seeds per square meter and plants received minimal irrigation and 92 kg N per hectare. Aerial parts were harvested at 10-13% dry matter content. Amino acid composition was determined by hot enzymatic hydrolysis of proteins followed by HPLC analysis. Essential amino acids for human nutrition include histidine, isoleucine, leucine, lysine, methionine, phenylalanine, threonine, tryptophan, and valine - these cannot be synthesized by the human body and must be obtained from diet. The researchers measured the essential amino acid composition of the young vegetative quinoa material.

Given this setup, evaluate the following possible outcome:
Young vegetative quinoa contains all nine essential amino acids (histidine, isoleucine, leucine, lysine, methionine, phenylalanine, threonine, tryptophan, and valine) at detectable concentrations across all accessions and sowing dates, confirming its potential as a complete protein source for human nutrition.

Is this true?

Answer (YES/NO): NO